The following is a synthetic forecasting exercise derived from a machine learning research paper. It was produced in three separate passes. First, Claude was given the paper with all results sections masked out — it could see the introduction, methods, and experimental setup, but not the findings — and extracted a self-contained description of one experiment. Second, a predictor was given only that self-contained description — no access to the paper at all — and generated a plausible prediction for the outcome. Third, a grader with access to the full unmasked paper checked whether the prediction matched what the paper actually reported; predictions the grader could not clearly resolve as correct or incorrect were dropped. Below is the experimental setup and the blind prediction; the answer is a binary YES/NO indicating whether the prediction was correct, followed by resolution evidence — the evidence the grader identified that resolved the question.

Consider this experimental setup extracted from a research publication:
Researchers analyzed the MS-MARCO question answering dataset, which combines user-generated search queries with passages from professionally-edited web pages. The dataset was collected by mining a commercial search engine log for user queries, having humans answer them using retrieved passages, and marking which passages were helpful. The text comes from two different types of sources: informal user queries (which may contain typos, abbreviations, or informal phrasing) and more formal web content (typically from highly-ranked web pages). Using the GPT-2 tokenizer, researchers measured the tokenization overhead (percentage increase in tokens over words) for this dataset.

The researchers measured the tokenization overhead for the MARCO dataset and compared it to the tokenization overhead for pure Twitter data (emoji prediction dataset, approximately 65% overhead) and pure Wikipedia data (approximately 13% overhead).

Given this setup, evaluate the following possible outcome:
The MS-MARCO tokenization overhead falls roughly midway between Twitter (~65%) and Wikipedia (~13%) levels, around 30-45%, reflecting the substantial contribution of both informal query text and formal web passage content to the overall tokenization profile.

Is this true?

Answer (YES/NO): YES